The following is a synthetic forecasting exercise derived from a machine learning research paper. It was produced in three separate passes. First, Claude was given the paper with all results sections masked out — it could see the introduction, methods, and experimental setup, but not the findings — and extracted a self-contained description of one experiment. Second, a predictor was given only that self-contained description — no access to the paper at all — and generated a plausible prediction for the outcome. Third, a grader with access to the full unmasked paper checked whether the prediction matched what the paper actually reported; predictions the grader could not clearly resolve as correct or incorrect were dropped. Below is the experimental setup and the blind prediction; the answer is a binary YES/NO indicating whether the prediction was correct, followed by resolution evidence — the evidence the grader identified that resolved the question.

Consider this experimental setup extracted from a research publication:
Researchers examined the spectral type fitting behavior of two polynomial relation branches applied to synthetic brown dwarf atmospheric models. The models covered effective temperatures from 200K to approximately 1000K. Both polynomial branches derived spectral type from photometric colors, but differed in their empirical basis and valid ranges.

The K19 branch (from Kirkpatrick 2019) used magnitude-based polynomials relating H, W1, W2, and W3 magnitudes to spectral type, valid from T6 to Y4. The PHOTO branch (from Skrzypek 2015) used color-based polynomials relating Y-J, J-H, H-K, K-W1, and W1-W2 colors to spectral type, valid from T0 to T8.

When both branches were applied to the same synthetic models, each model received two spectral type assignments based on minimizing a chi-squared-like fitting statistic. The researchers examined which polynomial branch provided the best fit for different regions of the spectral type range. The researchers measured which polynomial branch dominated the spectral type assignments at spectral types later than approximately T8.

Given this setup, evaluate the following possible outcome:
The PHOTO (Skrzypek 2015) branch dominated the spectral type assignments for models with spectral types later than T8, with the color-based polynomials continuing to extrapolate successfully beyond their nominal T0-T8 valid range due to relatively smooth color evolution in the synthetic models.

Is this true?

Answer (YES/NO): NO